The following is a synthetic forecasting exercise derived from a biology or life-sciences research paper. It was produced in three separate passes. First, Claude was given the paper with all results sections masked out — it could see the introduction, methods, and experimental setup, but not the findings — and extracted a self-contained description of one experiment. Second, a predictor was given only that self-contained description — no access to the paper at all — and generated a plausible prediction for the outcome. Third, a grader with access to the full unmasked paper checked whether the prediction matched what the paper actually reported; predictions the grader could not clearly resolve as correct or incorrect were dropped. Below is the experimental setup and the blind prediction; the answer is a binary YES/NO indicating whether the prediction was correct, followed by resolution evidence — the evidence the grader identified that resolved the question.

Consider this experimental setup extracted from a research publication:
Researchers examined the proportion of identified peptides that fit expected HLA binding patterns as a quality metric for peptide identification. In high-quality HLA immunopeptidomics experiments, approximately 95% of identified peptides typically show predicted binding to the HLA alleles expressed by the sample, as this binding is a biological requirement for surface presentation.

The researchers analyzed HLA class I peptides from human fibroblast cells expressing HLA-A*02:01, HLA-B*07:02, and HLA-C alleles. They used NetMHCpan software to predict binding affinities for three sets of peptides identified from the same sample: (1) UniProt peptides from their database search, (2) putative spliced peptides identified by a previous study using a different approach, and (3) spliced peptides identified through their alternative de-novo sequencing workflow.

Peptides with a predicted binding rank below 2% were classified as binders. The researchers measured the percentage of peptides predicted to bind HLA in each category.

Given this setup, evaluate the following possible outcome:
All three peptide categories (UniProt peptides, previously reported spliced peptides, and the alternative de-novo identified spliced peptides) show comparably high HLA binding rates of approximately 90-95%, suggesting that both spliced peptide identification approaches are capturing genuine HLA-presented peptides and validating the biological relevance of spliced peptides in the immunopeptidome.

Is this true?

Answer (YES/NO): NO